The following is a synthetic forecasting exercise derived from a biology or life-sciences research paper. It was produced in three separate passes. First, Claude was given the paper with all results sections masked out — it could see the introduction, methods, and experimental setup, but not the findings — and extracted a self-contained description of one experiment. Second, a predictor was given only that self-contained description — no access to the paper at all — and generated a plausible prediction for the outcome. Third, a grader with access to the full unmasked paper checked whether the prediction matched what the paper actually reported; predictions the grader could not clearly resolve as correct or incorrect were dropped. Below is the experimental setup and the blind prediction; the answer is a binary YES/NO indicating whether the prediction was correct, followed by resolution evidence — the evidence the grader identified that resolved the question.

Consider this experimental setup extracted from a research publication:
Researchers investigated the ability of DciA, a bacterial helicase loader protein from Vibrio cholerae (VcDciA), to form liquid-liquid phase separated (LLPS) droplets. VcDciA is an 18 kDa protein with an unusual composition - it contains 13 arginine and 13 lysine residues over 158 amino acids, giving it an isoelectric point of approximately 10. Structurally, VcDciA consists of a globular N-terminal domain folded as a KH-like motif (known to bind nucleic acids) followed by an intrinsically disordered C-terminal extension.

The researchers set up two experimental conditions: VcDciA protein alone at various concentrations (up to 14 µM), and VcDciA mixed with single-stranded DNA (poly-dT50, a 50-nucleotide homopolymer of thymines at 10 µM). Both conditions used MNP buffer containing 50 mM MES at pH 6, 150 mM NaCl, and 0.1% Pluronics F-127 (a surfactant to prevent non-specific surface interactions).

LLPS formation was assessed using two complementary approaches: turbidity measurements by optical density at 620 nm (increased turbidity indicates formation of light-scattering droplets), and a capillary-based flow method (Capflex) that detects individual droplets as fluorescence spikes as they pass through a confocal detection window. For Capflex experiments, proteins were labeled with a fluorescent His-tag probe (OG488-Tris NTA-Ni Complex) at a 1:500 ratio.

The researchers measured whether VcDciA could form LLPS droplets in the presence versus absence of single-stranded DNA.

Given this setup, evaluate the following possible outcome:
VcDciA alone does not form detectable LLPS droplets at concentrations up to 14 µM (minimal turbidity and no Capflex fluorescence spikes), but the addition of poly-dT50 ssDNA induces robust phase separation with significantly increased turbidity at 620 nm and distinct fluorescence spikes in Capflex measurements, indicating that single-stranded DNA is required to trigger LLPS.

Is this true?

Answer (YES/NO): YES